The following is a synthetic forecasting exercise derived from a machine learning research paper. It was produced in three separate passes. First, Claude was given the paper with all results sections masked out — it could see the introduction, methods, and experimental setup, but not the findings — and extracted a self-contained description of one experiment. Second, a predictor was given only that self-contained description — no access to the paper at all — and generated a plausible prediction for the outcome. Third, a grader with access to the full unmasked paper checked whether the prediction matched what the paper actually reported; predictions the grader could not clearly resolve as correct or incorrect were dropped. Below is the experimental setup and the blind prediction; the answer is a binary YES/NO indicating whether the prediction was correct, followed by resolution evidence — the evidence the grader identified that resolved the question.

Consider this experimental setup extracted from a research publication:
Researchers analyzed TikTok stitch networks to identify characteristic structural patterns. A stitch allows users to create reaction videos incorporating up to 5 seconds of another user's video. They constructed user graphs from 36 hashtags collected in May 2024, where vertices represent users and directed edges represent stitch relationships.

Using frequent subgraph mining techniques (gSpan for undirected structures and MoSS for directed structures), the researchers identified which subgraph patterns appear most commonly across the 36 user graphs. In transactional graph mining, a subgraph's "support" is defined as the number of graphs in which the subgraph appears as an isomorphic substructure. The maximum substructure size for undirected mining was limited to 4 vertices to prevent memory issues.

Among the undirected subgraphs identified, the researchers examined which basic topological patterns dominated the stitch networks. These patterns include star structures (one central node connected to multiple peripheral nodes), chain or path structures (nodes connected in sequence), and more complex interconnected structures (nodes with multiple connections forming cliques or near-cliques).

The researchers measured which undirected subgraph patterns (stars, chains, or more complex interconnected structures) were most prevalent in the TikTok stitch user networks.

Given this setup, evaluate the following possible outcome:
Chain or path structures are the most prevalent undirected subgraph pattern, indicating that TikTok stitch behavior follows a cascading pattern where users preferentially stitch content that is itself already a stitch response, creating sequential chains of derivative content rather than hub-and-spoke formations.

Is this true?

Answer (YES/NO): NO